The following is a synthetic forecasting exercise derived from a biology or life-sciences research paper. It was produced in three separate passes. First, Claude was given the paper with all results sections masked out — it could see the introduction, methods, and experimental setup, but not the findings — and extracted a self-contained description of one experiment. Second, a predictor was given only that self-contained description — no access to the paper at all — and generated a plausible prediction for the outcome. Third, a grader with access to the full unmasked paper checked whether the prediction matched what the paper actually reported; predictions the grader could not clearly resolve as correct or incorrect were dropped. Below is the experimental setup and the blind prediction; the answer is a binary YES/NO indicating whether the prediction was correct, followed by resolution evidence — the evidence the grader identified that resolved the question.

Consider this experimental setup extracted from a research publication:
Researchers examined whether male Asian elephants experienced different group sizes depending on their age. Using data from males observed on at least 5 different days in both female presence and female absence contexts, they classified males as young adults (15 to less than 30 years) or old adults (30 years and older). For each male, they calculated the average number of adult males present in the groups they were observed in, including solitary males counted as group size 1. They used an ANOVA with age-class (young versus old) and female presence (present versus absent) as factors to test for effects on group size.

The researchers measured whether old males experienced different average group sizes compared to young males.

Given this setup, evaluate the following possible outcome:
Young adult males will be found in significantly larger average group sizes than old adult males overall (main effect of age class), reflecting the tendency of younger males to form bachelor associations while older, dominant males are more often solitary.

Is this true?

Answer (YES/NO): NO